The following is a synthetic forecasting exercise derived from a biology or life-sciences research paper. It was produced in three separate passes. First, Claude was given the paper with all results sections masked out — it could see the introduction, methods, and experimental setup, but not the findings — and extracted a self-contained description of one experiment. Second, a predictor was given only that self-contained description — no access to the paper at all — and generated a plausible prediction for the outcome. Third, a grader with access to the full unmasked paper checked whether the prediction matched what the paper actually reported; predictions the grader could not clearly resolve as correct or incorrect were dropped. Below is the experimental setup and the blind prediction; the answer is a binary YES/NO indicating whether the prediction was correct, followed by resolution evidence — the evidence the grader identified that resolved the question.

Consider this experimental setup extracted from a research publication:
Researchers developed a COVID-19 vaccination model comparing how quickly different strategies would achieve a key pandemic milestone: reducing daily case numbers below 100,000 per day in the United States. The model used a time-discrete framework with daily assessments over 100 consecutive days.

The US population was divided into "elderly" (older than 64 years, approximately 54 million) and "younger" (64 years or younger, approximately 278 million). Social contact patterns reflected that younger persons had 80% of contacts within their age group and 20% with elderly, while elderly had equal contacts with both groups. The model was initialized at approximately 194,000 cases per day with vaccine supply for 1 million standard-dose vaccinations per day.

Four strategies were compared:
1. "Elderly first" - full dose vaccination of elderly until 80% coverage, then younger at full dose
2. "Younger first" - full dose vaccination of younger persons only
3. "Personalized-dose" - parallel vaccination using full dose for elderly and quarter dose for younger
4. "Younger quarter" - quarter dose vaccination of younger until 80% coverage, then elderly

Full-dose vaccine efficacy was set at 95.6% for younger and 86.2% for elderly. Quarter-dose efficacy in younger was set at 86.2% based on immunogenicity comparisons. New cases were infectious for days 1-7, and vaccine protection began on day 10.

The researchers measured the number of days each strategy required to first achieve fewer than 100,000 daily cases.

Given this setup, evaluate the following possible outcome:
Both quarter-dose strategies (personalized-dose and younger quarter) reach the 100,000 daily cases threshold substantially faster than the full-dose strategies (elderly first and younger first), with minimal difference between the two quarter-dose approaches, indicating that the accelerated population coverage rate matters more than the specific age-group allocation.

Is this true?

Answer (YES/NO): NO